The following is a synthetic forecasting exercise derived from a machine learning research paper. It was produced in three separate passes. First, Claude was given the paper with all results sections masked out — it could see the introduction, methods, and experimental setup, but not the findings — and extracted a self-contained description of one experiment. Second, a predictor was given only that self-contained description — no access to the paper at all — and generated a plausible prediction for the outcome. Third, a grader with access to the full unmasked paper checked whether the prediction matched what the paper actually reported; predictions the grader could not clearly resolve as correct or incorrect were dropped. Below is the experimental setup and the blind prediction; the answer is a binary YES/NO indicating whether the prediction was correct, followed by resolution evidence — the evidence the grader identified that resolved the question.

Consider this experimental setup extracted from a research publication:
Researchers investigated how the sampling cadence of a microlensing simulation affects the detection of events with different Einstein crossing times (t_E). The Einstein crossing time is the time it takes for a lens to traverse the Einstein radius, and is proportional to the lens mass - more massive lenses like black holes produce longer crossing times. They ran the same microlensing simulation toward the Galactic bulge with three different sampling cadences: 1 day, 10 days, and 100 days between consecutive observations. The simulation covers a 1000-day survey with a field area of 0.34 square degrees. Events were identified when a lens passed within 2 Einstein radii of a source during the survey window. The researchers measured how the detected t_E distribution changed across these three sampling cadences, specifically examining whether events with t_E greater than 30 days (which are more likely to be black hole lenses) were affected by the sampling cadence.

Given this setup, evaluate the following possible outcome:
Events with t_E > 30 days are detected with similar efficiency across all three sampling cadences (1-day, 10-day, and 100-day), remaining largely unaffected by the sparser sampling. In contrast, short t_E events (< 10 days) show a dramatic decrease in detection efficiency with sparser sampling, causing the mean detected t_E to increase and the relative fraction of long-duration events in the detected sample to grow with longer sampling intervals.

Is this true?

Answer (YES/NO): YES